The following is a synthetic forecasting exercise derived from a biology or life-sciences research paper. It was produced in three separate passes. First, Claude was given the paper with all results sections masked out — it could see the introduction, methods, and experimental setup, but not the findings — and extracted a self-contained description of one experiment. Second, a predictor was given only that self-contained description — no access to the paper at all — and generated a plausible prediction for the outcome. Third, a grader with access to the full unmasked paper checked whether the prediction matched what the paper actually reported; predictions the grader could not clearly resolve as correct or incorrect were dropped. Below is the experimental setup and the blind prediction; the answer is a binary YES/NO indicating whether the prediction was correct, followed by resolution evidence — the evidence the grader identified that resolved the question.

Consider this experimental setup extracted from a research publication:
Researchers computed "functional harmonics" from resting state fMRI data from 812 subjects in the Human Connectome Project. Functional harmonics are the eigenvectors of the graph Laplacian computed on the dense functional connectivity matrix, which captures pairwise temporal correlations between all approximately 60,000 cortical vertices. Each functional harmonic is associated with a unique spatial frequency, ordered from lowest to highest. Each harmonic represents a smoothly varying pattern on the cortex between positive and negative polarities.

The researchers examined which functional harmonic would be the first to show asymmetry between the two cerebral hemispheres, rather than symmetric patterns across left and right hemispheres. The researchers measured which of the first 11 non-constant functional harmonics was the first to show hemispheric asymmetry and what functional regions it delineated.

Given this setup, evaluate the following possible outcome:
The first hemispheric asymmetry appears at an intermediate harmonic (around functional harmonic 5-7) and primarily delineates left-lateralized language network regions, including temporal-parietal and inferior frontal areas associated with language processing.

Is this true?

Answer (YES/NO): NO